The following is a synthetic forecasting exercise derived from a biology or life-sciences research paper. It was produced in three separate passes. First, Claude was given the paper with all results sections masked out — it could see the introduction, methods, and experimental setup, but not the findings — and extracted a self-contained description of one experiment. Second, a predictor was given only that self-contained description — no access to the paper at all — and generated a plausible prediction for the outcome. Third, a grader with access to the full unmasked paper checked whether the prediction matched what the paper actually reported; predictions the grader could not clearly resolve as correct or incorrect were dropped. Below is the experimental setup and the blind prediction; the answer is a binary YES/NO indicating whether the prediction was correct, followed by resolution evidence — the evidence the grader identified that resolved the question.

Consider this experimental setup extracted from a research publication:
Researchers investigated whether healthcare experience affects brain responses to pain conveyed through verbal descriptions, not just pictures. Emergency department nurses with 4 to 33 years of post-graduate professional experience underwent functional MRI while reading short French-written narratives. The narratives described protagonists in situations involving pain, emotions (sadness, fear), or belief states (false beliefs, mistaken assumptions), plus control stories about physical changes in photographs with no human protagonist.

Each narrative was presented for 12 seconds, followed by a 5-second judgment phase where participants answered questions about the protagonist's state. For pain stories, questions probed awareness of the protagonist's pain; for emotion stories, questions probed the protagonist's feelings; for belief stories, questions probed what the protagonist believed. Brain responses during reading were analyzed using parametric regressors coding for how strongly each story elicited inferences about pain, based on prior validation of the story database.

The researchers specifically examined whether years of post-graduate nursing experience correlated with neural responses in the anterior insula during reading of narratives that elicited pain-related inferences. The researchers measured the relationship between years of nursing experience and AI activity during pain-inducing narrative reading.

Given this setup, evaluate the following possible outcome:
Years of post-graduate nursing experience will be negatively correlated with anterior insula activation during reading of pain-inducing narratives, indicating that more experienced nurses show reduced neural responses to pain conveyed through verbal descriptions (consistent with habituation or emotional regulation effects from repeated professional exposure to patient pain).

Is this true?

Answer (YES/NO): NO